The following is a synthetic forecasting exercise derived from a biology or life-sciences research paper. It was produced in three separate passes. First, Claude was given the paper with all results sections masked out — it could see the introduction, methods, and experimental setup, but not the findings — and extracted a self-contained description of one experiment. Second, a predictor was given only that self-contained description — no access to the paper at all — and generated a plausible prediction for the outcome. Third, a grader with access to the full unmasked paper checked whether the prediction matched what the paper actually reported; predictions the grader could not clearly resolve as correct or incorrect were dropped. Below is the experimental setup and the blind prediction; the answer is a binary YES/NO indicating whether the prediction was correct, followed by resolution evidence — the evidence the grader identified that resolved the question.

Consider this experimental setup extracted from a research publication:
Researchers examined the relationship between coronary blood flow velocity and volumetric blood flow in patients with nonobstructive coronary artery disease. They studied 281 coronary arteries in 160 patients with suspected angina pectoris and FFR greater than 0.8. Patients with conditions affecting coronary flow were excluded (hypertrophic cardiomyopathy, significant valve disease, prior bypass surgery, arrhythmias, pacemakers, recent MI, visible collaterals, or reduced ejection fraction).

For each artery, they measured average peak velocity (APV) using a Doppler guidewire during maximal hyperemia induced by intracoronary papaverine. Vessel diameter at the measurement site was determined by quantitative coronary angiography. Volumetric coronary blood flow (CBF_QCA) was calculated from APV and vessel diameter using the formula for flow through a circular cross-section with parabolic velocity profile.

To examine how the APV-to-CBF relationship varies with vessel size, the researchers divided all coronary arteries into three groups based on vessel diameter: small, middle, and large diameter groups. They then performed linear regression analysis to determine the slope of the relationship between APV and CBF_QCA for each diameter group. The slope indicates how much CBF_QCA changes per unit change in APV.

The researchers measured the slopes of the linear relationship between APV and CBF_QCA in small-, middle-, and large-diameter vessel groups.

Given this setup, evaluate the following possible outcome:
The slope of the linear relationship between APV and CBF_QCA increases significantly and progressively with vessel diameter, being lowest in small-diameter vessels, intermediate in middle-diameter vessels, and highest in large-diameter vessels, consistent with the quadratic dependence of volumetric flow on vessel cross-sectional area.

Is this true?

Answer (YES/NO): NO